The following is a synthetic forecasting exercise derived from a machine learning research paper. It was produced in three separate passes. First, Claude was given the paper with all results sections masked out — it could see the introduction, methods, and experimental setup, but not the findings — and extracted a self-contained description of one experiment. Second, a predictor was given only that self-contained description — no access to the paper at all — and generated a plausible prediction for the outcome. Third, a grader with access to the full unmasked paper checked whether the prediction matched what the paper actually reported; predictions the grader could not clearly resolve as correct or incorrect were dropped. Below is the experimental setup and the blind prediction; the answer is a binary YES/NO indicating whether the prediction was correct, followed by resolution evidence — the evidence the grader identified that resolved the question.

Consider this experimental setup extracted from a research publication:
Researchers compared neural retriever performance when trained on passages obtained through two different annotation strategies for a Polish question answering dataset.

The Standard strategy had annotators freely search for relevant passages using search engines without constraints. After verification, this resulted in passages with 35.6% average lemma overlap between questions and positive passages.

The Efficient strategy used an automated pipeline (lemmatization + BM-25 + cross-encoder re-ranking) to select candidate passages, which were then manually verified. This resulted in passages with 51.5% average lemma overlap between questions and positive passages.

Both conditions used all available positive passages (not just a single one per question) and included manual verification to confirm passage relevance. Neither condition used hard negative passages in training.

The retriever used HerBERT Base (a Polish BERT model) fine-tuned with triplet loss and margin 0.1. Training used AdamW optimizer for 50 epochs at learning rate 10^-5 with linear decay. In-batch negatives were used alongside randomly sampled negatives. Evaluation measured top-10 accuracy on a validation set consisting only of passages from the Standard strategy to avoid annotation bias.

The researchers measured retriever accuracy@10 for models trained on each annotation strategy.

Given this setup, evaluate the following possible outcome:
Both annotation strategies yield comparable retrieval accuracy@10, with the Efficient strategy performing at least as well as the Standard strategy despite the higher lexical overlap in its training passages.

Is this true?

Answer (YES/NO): YES